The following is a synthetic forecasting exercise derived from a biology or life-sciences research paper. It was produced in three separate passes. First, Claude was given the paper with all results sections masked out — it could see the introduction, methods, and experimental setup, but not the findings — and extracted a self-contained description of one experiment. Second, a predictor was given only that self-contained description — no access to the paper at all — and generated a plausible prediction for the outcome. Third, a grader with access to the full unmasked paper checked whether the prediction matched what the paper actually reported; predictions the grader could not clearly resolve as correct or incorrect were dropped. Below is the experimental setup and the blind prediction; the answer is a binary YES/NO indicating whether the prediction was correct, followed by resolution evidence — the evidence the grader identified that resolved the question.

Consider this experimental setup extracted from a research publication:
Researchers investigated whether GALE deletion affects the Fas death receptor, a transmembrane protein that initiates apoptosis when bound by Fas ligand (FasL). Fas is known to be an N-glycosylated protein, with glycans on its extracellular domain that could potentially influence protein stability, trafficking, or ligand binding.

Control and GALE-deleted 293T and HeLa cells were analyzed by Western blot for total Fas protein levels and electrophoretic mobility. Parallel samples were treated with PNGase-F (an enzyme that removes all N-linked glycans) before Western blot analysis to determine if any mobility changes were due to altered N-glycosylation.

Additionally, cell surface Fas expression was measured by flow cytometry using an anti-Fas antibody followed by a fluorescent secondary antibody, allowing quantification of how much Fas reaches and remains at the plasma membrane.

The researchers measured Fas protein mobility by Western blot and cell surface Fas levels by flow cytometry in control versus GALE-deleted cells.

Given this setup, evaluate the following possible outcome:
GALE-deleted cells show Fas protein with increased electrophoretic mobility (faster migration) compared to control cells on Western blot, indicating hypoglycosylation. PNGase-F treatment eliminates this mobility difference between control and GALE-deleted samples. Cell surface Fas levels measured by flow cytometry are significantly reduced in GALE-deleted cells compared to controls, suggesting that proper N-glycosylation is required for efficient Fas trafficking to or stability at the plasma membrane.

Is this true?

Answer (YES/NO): NO